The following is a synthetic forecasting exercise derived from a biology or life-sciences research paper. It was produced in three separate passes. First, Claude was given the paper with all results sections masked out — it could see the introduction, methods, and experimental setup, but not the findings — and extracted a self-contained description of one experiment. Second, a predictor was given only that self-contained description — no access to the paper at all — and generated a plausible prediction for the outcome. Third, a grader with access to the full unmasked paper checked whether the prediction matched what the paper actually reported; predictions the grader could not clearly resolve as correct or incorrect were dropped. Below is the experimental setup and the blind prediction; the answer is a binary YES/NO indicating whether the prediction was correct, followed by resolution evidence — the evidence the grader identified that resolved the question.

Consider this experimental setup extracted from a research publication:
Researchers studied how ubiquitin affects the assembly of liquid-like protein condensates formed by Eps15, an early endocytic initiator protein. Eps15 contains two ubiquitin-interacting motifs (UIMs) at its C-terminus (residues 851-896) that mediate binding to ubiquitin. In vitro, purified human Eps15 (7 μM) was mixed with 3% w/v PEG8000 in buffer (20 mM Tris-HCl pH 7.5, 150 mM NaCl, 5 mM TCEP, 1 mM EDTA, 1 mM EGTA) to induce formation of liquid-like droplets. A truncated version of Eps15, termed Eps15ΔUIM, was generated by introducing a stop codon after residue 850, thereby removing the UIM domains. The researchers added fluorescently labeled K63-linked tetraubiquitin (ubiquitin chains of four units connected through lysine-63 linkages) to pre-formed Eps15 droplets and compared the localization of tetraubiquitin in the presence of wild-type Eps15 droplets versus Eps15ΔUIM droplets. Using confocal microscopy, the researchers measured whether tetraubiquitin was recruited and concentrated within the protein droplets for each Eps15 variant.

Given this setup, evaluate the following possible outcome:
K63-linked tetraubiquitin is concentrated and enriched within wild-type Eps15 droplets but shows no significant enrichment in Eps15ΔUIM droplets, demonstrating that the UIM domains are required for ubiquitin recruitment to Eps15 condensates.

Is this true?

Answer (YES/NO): YES